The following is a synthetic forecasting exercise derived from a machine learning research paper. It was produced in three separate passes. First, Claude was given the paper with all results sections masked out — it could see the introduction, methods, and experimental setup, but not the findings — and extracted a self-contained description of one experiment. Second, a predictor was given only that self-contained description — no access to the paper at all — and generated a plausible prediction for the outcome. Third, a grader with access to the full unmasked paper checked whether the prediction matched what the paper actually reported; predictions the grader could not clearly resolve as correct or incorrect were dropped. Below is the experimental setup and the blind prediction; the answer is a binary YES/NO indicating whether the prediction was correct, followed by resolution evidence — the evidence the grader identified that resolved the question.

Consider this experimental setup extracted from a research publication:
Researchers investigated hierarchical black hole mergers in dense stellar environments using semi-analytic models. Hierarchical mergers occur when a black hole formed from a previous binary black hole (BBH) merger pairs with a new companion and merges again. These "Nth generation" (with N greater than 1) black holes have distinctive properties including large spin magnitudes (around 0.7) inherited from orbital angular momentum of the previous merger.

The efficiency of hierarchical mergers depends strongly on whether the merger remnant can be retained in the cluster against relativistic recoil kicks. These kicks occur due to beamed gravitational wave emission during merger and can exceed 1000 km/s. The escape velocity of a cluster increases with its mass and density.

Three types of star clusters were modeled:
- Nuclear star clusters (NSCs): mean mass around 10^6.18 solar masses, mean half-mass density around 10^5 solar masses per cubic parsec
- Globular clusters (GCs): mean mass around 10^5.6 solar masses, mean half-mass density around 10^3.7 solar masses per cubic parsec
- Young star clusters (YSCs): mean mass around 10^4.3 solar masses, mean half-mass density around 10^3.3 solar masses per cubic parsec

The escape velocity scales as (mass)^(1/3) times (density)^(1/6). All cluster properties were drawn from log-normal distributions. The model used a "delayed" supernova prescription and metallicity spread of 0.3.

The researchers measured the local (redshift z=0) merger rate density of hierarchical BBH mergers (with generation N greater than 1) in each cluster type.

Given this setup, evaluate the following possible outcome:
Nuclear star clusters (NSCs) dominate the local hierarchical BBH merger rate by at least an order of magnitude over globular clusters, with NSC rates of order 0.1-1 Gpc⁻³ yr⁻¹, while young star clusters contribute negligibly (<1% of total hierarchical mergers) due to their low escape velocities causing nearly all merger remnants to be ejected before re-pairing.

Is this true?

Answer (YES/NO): NO